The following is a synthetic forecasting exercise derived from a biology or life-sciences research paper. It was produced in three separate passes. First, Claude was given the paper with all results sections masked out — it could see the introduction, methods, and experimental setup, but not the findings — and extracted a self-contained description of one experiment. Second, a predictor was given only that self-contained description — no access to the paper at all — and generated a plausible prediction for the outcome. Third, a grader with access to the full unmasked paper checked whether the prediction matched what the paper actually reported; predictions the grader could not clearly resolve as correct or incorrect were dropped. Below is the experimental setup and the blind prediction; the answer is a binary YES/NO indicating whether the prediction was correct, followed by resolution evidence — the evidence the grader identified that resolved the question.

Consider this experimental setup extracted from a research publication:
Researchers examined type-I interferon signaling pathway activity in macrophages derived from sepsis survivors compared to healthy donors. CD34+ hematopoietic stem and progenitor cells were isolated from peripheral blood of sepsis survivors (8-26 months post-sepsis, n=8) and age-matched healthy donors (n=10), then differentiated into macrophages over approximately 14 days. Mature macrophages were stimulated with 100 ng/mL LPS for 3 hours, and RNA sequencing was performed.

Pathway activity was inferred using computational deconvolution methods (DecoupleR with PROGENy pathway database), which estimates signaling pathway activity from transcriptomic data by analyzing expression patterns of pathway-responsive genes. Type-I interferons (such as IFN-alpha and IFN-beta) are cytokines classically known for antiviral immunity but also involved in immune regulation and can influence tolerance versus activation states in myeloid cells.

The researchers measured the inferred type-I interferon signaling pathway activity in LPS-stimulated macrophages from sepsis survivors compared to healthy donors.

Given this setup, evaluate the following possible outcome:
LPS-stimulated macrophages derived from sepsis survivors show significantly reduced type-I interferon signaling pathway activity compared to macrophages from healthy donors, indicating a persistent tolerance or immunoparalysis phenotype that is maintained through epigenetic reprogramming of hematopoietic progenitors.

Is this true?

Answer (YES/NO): NO